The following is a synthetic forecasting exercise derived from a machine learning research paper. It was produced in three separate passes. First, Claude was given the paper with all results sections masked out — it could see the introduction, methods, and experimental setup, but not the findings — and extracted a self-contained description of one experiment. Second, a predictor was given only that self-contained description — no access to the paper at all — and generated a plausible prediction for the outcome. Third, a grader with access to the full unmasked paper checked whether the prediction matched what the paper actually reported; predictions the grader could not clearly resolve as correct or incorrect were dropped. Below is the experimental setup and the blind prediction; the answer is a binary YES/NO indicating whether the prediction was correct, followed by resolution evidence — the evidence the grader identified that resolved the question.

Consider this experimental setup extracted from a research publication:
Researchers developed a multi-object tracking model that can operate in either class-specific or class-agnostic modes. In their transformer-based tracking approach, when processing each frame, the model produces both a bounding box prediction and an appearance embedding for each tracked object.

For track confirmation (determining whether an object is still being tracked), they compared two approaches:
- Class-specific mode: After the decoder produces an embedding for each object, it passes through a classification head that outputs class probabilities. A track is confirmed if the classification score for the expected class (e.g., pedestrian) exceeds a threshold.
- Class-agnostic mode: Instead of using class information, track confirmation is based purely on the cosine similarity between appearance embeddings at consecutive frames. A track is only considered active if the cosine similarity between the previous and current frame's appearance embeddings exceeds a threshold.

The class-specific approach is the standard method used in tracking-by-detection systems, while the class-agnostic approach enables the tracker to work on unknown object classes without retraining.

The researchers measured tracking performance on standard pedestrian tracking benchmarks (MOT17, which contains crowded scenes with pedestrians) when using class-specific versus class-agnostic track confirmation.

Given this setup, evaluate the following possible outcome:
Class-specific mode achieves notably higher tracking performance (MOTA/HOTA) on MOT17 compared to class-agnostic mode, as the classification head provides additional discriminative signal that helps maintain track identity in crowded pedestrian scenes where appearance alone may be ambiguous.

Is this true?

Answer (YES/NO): NO